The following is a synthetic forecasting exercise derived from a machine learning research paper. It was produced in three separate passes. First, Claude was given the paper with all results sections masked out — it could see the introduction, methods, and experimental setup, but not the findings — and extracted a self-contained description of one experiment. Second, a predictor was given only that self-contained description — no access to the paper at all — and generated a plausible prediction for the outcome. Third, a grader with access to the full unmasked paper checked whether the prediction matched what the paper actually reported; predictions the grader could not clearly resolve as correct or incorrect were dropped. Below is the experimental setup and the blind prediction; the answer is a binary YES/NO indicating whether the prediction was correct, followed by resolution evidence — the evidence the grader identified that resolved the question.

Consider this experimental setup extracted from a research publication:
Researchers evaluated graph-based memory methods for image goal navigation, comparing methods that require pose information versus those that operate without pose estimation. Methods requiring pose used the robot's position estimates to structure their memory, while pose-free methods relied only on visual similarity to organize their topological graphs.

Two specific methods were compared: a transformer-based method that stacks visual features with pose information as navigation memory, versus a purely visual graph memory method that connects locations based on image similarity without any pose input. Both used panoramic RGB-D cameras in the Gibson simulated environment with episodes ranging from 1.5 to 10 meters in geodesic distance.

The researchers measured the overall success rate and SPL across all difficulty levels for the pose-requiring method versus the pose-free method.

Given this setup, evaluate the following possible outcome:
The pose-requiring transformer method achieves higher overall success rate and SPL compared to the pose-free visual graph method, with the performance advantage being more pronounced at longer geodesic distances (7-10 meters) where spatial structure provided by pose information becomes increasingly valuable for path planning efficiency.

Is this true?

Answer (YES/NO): NO